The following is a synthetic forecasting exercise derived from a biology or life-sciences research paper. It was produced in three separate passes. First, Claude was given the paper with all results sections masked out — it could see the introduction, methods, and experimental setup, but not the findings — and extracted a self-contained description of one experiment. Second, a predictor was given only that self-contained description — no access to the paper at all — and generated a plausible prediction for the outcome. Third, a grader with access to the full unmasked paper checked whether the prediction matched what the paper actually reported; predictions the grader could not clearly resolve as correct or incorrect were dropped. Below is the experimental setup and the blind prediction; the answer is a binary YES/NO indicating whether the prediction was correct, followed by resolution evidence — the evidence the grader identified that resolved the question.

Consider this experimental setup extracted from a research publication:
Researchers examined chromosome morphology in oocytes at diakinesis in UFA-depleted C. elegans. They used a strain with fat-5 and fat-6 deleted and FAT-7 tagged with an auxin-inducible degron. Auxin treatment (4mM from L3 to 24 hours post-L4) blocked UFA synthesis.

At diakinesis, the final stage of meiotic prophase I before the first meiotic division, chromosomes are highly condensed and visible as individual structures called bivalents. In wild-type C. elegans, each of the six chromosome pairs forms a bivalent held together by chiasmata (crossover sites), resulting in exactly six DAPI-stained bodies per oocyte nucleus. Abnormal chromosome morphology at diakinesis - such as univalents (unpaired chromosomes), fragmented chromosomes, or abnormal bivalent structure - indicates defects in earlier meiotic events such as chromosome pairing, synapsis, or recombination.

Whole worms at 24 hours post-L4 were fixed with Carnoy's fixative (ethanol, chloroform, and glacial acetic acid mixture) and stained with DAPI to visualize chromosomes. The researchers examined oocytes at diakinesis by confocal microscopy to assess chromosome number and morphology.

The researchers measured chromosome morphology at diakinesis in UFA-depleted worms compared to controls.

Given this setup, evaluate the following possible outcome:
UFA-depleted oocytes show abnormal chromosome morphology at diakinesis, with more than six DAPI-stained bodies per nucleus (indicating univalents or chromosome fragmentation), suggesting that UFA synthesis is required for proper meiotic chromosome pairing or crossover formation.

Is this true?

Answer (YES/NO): NO